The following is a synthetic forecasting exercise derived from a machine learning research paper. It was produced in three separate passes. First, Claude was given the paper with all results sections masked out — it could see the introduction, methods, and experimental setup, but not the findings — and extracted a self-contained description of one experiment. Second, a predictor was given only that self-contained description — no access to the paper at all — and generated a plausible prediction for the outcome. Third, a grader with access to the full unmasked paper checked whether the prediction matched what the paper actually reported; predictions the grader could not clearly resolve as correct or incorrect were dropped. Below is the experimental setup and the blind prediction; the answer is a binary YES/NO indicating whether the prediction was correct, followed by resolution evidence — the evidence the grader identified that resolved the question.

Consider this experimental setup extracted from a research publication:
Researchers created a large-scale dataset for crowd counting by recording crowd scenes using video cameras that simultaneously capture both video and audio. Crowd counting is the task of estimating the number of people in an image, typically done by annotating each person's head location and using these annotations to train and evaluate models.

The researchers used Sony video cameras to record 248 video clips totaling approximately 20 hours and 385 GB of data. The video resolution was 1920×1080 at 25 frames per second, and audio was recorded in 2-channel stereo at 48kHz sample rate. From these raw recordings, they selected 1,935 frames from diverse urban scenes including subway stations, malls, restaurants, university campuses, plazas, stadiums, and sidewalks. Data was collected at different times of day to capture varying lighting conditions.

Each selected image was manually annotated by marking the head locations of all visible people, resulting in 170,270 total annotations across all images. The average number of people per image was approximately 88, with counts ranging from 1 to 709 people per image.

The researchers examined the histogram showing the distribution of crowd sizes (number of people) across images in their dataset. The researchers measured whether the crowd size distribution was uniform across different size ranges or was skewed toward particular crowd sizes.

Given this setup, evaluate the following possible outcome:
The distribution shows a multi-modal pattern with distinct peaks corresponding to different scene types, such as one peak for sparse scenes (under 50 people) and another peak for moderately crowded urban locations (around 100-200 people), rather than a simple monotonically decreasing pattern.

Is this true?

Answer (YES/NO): NO